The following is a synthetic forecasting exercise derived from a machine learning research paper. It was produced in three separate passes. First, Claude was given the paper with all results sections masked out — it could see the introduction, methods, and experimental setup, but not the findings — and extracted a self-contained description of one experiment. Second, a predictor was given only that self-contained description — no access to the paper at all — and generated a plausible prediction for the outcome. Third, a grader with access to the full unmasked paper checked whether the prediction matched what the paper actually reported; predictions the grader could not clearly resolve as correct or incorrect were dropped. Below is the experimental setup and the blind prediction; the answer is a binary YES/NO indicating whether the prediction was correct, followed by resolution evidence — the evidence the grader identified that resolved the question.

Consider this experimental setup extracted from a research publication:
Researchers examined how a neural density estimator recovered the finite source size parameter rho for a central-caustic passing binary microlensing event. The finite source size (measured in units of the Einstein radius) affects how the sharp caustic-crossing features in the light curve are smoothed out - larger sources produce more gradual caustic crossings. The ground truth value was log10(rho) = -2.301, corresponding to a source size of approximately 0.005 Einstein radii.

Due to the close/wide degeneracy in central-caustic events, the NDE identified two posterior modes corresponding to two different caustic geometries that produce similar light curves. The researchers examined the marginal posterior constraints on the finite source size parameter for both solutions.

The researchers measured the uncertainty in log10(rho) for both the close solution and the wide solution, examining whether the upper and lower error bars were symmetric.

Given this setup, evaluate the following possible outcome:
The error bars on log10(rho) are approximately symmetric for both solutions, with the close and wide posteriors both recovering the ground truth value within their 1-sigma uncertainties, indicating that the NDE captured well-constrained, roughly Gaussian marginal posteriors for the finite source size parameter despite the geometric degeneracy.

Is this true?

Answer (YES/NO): NO